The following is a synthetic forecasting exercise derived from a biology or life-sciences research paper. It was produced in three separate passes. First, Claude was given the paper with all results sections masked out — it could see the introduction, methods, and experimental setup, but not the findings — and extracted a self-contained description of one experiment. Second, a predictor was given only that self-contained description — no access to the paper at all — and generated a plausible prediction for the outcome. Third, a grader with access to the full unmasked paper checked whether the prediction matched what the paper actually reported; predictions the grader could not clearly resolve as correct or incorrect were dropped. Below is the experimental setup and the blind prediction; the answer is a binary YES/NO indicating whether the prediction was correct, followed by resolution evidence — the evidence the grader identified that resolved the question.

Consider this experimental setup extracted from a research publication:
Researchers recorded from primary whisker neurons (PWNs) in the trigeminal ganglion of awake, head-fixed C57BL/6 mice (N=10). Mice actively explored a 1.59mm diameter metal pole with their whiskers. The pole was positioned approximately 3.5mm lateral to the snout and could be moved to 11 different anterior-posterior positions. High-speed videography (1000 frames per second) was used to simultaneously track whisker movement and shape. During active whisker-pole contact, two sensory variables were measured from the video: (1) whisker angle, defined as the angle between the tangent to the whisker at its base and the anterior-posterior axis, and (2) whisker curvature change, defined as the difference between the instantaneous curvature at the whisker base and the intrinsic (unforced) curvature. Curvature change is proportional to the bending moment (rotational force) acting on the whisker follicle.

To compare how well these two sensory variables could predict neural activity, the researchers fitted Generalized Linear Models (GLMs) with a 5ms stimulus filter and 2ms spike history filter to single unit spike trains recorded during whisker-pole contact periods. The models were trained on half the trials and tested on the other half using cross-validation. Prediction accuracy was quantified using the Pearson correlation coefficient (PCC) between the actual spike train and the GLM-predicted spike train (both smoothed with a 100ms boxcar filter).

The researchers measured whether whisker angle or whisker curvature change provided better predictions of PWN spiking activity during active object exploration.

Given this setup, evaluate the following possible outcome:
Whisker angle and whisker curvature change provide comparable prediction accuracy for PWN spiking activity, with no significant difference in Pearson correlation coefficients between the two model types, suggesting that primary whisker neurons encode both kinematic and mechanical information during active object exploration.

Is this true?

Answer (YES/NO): NO